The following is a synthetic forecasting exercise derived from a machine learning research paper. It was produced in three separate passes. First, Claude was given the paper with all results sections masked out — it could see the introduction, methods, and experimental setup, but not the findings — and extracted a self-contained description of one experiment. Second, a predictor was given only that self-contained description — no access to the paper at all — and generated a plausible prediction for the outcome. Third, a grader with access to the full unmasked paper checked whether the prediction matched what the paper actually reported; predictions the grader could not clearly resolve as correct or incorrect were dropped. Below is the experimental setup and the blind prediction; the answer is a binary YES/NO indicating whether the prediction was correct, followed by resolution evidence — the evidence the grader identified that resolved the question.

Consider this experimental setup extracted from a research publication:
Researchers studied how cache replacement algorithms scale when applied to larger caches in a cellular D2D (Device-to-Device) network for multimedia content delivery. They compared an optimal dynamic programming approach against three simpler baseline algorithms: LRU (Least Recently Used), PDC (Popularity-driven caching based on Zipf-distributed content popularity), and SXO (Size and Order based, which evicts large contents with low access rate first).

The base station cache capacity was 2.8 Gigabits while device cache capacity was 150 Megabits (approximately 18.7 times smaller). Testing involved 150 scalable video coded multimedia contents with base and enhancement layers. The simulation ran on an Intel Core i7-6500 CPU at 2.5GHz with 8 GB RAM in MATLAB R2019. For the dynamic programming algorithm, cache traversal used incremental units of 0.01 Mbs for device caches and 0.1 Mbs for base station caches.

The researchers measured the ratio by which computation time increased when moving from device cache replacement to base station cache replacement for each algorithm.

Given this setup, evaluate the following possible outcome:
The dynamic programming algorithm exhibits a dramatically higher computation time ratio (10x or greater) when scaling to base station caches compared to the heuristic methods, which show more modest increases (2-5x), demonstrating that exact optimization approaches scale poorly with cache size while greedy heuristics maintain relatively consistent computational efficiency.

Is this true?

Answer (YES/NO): NO